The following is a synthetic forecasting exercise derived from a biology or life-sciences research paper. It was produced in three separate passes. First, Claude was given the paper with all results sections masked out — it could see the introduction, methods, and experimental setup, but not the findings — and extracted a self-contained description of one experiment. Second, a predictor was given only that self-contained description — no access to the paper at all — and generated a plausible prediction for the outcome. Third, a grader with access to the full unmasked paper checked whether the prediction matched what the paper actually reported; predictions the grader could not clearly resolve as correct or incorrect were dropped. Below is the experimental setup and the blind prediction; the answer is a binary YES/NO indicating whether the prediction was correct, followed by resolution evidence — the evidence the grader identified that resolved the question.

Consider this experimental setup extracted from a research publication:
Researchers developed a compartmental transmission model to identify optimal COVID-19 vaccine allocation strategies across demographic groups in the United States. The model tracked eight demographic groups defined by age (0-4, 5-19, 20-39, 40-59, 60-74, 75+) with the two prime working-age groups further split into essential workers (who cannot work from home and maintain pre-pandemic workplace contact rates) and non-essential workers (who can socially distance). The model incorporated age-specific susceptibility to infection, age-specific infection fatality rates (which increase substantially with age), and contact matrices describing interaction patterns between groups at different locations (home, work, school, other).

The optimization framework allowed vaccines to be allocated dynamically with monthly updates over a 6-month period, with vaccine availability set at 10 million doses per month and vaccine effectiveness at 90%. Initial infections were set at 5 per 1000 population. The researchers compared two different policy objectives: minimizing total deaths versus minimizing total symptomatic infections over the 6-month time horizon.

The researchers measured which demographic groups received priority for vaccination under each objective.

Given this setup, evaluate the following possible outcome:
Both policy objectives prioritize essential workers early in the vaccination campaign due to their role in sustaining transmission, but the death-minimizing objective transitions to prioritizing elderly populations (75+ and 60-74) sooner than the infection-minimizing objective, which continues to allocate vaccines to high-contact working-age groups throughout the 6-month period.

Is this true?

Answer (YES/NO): NO